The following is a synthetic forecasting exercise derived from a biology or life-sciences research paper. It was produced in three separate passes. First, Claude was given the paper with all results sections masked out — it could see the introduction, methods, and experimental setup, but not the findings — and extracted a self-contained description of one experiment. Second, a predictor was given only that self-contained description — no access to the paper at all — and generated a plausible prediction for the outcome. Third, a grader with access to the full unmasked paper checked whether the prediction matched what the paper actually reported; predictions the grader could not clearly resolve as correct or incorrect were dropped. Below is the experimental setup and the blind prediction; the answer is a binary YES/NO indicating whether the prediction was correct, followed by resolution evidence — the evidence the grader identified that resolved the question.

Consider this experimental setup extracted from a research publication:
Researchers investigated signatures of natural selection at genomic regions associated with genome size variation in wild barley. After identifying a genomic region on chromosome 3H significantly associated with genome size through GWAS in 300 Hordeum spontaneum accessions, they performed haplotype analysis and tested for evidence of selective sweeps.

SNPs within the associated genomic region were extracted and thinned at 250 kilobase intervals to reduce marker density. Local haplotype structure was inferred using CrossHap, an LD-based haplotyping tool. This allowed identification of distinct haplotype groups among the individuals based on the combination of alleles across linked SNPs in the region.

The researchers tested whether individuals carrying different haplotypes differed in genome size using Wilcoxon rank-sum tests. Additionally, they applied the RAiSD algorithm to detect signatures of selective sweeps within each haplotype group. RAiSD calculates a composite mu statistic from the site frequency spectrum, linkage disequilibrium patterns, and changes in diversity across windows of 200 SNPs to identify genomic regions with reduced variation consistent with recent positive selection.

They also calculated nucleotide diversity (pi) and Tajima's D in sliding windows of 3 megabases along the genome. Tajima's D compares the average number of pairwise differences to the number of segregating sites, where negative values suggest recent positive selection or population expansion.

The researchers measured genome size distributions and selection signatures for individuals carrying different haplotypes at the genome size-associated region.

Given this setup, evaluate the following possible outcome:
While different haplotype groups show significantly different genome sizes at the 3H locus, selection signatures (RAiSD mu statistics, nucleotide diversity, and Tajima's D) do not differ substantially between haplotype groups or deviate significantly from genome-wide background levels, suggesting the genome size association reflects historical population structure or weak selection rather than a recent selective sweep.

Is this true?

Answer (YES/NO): NO